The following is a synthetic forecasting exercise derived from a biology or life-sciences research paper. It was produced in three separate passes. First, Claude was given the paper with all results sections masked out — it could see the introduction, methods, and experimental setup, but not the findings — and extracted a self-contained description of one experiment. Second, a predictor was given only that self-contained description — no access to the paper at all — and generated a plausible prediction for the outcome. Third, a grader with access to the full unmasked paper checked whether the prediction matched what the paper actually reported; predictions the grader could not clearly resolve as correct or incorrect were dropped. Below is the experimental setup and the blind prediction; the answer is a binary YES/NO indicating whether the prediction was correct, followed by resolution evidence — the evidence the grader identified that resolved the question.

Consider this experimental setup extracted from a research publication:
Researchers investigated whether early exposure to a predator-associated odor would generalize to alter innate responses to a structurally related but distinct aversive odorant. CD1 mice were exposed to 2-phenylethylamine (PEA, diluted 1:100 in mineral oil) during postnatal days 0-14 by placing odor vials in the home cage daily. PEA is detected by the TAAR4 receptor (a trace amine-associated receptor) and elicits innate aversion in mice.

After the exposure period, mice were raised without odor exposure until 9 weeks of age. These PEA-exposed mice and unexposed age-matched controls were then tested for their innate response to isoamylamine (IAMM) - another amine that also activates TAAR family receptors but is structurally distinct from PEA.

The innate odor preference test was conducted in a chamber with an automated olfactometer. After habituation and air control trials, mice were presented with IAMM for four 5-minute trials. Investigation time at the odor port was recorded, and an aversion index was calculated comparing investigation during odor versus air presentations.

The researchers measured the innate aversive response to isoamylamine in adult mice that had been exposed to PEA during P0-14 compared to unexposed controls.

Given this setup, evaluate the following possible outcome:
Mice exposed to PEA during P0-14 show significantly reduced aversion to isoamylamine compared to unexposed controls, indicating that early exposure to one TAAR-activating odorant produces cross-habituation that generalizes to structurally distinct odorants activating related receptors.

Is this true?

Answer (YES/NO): NO